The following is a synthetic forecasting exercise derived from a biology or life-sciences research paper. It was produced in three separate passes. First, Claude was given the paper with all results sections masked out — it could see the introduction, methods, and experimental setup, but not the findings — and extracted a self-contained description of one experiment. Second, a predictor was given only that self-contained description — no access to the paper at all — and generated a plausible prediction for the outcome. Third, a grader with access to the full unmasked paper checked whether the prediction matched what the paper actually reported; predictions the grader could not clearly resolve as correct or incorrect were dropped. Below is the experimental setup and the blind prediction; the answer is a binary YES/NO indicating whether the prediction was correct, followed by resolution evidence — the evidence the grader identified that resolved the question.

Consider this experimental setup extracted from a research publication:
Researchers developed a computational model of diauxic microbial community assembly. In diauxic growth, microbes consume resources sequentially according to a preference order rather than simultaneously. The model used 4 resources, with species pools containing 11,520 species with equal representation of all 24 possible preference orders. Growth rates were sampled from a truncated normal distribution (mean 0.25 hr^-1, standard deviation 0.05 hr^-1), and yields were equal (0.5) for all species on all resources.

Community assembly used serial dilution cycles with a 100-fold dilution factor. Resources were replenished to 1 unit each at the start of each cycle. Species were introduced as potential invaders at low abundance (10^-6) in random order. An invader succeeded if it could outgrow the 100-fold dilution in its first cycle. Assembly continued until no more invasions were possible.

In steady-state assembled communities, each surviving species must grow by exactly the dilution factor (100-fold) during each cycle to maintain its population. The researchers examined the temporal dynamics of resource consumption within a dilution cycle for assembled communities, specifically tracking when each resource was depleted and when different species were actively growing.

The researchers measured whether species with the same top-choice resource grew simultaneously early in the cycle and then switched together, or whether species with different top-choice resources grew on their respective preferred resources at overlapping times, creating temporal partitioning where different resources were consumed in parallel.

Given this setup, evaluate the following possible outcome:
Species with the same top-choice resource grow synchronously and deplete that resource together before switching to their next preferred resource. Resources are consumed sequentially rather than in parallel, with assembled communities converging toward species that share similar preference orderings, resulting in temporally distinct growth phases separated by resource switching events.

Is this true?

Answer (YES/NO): NO